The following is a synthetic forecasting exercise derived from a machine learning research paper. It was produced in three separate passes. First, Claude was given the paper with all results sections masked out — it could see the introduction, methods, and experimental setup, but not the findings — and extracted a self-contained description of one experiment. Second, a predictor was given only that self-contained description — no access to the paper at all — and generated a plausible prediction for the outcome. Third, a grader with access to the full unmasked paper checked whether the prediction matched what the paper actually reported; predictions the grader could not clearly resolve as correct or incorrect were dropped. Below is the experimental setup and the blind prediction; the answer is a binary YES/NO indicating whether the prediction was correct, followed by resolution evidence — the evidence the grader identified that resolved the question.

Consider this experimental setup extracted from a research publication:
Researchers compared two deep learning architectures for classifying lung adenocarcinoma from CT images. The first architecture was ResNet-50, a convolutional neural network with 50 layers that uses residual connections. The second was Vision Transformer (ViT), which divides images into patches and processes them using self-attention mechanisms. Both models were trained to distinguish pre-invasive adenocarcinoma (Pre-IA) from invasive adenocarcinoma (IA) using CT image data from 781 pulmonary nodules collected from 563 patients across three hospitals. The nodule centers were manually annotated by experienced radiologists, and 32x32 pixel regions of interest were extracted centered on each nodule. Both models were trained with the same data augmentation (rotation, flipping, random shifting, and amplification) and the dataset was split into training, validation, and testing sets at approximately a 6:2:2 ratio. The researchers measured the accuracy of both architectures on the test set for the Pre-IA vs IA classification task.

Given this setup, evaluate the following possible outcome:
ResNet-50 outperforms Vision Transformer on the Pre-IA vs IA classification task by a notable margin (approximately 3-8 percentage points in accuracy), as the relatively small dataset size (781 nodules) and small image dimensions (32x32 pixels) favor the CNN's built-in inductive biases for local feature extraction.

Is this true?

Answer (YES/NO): YES